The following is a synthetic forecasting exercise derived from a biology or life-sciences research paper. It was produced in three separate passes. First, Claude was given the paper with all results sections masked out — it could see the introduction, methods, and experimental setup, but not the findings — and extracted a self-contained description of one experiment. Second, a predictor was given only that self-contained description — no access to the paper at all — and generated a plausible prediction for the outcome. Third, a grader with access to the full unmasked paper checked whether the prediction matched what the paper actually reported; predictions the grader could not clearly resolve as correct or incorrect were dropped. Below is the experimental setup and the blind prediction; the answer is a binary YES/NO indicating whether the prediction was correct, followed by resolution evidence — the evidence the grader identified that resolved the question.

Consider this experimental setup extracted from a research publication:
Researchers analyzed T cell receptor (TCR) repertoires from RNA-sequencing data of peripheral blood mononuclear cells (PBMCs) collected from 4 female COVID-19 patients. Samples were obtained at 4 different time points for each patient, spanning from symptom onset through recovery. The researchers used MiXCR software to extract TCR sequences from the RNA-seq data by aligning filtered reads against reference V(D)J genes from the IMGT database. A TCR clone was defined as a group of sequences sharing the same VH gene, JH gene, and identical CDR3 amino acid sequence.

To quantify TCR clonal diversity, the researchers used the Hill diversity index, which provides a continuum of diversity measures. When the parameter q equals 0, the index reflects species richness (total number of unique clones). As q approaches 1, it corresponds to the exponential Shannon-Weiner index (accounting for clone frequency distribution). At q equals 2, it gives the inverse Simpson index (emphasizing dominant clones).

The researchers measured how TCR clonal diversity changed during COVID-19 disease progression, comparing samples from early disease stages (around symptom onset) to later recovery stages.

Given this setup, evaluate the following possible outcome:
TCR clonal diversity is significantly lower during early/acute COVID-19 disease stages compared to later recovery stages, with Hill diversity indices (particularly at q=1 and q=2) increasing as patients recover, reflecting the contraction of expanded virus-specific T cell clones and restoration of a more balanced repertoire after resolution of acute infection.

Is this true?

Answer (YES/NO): NO